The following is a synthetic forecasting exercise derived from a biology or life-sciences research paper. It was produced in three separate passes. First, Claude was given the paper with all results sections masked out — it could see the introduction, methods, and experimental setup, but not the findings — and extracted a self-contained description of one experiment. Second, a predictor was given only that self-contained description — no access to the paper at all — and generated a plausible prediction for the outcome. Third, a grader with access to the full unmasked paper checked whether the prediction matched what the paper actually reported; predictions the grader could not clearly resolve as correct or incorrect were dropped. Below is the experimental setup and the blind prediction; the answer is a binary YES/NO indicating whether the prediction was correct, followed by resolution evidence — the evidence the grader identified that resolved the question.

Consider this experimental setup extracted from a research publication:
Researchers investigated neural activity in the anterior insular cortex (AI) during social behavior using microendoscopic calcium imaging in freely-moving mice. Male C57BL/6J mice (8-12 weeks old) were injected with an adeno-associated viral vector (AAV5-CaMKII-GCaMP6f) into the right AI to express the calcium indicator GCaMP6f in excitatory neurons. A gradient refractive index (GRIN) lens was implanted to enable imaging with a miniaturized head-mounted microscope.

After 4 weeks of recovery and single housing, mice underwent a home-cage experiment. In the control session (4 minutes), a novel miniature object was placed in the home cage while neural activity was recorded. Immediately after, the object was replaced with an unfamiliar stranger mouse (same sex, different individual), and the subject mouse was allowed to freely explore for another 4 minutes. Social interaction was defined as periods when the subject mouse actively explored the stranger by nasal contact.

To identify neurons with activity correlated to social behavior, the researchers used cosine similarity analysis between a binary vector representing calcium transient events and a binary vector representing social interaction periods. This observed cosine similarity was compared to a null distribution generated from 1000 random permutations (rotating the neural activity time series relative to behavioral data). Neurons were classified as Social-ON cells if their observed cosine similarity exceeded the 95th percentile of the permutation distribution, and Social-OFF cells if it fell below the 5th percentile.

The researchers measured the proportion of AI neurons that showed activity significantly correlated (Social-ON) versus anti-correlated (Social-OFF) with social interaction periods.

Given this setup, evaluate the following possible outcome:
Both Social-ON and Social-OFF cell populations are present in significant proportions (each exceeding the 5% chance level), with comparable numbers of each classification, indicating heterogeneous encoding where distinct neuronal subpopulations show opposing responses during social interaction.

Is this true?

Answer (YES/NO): NO